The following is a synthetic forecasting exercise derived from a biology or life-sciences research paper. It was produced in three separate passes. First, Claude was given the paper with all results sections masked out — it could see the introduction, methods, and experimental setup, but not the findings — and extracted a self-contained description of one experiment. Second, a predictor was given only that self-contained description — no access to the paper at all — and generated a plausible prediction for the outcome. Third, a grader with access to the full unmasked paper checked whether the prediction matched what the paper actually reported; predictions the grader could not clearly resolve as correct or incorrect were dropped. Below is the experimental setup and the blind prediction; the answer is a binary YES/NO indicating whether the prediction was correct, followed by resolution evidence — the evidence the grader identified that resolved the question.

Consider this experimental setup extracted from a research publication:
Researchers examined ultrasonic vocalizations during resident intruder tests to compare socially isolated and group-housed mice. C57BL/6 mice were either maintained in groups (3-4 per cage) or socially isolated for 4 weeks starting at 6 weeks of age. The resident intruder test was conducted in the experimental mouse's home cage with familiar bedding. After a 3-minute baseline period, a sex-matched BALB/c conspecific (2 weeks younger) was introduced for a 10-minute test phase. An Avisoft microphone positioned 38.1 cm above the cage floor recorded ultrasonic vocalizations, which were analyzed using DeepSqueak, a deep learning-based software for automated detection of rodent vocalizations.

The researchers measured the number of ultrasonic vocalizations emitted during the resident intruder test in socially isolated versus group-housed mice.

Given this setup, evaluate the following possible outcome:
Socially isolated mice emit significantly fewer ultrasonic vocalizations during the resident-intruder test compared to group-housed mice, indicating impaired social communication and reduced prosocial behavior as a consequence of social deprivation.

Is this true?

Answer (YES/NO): NO